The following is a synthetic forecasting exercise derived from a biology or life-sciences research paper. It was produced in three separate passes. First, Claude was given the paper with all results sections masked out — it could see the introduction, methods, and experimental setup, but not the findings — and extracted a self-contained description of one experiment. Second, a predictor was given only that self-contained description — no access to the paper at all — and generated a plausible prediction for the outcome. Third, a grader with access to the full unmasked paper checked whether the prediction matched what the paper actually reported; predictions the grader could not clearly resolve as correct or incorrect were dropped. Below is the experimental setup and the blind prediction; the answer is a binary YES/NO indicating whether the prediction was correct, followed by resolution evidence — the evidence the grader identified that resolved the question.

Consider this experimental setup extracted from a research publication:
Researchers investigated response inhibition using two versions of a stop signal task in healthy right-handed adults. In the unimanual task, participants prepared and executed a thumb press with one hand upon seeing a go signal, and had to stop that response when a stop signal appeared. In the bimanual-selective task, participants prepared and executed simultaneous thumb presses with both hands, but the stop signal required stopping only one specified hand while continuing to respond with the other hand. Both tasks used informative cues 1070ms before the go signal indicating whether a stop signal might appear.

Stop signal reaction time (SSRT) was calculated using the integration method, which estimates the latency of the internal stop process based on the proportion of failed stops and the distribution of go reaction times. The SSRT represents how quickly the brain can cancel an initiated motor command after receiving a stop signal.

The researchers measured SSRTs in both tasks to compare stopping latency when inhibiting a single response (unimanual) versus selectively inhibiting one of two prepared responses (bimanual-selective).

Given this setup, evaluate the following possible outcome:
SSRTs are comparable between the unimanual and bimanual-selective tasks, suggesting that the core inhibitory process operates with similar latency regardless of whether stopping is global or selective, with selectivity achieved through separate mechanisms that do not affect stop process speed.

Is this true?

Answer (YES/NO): YES